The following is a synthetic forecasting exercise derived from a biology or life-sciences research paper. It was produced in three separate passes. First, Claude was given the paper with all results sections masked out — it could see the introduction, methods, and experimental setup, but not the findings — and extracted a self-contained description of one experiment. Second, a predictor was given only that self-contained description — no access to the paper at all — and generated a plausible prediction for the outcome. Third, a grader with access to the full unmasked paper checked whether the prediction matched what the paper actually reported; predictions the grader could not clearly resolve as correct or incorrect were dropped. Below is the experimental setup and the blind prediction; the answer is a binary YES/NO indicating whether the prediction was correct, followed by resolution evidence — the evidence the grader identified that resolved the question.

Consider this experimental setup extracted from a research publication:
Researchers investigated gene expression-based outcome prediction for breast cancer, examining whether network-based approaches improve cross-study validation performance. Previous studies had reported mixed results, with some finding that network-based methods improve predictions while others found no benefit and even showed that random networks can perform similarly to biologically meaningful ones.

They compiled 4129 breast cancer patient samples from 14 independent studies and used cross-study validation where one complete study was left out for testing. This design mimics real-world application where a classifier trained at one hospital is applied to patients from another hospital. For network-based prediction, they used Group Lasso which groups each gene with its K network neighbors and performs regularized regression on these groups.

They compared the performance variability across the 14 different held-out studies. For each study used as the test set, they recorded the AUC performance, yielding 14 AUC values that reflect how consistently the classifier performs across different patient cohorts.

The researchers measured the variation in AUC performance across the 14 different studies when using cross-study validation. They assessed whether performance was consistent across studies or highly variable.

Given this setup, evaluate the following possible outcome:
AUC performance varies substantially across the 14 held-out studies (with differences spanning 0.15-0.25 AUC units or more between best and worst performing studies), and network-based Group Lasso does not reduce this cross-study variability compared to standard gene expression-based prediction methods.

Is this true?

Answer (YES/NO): NO